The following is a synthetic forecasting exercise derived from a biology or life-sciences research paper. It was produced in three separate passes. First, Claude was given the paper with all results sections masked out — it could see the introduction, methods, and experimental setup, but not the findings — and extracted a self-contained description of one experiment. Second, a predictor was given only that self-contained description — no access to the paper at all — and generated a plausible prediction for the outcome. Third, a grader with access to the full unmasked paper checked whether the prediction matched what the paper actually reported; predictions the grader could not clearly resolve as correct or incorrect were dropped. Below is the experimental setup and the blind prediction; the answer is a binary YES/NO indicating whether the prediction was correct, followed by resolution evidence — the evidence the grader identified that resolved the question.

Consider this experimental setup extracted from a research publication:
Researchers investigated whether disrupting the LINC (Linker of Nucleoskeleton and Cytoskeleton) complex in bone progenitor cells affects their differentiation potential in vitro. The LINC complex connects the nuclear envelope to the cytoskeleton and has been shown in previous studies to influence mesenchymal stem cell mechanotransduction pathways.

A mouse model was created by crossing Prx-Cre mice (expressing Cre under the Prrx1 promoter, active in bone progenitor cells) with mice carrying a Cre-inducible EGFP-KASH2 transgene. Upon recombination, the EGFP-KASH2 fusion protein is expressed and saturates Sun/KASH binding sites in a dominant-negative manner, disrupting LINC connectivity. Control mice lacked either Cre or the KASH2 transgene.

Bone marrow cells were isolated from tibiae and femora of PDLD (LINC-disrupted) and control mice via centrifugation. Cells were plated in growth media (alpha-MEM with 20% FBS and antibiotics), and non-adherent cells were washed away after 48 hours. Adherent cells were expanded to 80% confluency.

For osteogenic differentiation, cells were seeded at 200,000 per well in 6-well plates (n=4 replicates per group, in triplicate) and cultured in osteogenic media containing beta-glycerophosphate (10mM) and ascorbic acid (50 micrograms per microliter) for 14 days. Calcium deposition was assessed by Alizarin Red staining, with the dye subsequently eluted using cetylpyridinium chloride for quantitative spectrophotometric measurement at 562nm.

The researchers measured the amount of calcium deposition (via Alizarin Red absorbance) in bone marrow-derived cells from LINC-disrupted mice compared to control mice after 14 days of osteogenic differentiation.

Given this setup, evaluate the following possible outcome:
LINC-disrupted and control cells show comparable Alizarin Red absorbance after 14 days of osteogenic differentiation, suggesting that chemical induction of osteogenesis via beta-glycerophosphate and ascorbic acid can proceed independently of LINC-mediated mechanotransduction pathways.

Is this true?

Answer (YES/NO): YES